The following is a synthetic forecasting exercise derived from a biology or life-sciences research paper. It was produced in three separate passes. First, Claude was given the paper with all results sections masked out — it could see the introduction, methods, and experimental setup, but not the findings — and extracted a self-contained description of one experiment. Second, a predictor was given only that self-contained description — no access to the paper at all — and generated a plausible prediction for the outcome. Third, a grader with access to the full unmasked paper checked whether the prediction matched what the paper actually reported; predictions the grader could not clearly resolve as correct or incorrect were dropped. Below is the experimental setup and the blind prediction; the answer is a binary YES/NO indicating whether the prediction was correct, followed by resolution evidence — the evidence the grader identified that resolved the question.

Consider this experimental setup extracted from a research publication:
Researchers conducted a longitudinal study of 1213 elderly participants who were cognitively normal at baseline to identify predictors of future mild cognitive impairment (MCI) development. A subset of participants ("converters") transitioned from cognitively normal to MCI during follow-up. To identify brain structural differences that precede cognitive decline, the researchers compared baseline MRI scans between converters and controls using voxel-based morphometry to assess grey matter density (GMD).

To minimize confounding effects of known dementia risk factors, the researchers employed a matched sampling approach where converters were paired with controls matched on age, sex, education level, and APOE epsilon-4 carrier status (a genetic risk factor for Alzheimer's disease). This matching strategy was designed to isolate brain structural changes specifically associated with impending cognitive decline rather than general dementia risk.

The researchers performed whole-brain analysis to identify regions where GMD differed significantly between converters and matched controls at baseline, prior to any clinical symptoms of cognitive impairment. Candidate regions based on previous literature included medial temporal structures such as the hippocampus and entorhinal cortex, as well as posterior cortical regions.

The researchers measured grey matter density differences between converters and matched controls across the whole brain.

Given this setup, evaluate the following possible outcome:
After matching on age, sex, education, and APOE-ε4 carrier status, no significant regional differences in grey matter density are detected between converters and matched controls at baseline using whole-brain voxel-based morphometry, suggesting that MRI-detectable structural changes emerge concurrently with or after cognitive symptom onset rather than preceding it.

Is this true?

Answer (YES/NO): NO